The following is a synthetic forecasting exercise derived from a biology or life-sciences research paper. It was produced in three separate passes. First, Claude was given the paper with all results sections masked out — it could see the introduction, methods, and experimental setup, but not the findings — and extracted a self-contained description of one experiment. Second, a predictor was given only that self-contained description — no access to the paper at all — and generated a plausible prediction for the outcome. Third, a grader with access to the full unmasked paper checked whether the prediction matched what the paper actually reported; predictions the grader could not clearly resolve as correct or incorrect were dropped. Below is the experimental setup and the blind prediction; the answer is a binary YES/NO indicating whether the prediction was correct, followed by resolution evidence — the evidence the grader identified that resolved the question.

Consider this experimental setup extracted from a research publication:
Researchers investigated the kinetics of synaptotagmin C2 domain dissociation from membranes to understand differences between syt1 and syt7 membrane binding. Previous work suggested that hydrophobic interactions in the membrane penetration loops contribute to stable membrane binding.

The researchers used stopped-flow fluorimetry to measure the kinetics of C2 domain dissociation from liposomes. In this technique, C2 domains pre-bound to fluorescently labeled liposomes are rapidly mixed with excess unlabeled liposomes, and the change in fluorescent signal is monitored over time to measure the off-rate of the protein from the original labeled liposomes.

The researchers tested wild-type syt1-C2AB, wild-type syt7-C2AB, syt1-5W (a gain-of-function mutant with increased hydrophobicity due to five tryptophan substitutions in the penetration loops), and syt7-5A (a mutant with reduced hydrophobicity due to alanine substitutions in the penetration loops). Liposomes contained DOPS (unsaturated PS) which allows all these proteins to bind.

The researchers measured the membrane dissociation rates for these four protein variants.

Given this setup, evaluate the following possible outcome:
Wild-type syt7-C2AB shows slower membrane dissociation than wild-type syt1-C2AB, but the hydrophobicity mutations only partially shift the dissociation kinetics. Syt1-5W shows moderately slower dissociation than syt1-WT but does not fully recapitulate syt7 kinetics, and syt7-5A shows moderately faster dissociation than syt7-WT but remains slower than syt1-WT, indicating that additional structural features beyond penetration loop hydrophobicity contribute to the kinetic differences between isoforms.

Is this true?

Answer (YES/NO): NO